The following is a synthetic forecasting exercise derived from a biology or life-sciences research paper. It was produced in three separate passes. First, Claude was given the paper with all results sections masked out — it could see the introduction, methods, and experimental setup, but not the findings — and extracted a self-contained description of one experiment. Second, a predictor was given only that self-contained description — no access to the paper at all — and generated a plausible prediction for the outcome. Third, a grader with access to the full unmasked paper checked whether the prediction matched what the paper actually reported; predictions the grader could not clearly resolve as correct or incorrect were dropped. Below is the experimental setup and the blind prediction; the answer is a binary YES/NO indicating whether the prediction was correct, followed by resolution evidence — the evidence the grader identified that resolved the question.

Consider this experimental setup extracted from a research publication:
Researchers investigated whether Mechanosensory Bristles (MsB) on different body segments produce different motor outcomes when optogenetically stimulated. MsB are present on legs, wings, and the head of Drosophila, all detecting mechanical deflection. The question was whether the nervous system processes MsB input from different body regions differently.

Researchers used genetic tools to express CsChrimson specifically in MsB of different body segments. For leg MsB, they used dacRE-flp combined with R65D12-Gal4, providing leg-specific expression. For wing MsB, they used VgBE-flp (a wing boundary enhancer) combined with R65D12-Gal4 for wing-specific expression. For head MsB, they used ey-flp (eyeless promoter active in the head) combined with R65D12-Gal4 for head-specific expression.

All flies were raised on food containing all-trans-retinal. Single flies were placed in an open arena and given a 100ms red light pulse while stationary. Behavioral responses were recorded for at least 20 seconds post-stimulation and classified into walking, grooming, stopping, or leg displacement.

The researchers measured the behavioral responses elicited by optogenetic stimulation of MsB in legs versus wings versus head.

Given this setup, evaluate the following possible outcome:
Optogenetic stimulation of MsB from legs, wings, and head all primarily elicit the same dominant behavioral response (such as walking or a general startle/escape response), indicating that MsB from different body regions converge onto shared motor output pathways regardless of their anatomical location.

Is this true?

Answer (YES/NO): NO